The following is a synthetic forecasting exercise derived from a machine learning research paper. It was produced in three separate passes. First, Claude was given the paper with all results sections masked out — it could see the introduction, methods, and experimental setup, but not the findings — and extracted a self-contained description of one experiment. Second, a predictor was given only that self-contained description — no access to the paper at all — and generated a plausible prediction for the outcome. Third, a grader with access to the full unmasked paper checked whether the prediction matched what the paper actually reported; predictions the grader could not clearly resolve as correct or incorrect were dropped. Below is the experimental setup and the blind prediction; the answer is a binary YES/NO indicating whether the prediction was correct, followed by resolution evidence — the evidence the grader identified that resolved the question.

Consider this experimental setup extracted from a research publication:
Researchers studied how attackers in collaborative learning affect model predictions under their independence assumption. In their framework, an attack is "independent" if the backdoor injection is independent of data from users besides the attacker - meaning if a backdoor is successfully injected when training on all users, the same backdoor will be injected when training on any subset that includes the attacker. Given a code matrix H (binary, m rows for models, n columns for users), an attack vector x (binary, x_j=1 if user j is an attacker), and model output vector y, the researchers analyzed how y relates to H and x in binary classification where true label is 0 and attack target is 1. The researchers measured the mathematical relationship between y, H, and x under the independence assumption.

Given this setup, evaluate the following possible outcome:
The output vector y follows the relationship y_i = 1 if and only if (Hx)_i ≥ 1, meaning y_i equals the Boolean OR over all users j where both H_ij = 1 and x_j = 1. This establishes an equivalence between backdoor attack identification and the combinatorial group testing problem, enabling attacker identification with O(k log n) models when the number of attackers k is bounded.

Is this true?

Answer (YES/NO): NO